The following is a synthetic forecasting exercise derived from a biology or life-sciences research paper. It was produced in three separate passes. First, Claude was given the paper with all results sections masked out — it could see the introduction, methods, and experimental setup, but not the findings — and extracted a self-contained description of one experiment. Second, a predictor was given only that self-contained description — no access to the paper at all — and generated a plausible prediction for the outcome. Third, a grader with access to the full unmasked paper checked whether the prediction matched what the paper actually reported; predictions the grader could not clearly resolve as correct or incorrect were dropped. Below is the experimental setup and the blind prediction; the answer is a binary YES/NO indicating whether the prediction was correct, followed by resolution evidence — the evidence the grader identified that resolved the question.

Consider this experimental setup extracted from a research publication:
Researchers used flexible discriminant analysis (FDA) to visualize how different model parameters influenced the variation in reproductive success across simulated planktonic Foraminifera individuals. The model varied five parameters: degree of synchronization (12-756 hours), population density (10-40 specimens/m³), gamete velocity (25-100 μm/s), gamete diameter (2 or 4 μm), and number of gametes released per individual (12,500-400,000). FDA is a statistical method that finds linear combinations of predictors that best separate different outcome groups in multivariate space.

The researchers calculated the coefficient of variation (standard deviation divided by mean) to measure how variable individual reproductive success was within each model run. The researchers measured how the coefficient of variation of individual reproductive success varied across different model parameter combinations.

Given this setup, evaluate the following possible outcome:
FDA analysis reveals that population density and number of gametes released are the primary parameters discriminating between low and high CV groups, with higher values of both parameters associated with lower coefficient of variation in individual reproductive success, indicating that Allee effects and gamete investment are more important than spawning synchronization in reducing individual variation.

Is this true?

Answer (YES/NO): NO